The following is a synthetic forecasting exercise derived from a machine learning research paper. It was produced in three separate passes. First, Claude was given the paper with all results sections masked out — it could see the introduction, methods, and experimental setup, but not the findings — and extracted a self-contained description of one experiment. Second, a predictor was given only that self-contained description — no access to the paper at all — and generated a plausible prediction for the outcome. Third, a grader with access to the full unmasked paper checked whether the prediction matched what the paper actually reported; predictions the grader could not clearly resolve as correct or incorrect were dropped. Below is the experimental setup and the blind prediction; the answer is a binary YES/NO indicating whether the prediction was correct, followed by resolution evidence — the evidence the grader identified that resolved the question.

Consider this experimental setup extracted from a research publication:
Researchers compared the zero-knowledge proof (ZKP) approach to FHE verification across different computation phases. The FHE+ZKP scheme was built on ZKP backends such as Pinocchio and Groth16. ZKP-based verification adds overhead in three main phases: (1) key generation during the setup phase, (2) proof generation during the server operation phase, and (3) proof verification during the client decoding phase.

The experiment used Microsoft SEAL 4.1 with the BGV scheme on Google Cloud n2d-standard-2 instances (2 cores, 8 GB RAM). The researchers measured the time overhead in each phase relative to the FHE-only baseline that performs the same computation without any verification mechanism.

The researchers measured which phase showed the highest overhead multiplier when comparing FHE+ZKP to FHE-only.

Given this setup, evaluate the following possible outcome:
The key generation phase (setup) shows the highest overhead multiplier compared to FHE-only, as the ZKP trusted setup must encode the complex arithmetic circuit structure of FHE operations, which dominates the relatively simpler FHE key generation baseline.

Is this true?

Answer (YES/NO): NO